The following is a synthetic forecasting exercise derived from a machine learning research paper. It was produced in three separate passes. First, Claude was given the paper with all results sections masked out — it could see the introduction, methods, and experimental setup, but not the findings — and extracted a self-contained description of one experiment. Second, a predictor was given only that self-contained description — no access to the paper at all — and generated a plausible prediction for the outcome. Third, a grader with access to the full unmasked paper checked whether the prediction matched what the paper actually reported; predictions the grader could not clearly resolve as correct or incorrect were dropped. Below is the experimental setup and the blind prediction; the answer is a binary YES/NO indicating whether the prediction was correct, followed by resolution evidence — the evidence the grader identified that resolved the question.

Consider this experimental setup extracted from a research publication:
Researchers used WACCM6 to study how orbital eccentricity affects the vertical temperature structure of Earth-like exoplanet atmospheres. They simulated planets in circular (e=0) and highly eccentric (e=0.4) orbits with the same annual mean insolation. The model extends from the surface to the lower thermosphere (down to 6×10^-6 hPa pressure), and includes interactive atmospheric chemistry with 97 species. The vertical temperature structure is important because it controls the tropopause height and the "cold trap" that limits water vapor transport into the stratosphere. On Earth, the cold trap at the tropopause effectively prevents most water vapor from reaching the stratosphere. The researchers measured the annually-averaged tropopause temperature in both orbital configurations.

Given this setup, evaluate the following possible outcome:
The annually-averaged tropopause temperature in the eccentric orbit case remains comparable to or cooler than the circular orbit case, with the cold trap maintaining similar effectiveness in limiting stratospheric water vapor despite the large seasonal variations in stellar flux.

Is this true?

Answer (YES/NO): NO